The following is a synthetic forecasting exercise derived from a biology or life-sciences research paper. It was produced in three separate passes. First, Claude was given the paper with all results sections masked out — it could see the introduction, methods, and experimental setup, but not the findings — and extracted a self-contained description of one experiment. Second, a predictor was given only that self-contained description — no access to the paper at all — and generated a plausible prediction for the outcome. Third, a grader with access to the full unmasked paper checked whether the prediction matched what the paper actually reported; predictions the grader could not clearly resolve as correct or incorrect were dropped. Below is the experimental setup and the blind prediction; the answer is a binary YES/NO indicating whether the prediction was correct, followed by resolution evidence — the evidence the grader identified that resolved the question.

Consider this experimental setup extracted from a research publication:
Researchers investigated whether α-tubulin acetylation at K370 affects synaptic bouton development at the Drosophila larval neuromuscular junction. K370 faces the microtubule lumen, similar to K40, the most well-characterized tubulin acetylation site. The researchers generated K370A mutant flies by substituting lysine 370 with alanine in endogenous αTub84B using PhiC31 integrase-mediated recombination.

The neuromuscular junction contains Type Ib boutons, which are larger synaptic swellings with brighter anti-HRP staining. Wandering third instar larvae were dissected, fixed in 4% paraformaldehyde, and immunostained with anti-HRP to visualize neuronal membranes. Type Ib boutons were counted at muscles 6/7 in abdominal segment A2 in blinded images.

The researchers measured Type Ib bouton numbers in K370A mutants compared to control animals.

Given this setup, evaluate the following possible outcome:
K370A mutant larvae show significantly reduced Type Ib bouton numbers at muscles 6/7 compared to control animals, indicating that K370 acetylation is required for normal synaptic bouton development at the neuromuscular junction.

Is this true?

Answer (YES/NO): NO